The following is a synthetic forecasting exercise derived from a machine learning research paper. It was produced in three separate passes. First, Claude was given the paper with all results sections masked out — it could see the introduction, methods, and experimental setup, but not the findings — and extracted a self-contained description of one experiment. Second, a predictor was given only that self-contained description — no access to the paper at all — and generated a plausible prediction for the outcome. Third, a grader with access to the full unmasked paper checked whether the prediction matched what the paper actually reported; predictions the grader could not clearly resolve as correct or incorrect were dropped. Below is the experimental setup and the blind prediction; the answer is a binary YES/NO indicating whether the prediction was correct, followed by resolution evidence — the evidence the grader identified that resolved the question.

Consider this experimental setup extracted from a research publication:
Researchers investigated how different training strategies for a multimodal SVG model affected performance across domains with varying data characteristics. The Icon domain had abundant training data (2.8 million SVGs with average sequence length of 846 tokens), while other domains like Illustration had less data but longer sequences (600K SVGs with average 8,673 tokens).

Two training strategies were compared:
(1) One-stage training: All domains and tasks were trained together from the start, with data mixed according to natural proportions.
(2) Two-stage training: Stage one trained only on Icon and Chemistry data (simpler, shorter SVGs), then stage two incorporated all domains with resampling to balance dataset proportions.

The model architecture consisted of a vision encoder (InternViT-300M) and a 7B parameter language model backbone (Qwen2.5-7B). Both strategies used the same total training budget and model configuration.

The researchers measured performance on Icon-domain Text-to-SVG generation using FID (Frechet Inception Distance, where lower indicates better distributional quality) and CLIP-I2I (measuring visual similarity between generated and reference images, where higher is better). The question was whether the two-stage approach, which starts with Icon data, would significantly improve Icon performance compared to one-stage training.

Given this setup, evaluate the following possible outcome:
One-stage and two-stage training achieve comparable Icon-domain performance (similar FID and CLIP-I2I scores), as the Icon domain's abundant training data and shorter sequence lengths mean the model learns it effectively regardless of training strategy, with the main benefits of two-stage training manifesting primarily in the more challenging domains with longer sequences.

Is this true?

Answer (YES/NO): NO